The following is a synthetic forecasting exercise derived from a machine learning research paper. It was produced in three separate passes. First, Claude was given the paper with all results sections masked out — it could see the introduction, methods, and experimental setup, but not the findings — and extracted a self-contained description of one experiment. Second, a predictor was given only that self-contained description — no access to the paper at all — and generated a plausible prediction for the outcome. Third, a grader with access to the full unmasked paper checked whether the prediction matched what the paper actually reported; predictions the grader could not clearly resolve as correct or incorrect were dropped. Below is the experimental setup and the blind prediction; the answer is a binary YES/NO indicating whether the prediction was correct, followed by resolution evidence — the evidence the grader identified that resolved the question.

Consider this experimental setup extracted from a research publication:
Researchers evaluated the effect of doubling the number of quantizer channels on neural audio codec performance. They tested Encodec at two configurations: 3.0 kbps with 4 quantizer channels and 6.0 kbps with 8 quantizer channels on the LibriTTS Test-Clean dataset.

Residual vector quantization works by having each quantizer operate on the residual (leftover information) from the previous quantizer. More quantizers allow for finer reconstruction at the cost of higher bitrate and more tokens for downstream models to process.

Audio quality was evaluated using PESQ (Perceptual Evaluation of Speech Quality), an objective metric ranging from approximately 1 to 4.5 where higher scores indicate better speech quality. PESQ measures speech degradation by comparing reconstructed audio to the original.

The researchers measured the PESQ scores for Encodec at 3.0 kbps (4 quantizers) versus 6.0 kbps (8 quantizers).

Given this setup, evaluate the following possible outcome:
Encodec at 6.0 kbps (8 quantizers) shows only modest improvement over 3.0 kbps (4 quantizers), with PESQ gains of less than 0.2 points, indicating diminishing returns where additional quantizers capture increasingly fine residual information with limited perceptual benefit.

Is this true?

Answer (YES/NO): NO